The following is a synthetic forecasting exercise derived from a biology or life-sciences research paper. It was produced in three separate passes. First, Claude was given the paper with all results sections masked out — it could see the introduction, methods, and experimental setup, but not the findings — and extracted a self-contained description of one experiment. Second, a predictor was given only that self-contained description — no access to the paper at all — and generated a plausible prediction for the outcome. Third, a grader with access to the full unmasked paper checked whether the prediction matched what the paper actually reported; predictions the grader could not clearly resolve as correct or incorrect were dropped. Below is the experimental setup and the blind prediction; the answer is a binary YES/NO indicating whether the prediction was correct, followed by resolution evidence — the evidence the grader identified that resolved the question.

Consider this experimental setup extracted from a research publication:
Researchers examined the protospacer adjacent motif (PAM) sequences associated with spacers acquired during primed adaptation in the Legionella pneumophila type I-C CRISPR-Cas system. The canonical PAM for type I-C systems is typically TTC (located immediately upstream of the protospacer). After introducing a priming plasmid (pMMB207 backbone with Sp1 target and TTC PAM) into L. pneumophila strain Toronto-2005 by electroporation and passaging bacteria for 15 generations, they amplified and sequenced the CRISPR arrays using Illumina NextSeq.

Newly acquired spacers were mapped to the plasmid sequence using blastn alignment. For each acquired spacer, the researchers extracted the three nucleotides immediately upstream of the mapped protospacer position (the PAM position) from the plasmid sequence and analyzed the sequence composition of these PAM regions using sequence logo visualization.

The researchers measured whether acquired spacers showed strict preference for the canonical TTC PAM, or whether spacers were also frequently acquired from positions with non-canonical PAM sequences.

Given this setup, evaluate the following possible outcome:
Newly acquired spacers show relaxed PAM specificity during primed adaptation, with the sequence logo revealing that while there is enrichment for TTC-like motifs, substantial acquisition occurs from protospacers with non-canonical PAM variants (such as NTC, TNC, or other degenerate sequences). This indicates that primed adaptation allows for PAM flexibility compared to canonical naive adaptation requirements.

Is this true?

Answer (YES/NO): NO